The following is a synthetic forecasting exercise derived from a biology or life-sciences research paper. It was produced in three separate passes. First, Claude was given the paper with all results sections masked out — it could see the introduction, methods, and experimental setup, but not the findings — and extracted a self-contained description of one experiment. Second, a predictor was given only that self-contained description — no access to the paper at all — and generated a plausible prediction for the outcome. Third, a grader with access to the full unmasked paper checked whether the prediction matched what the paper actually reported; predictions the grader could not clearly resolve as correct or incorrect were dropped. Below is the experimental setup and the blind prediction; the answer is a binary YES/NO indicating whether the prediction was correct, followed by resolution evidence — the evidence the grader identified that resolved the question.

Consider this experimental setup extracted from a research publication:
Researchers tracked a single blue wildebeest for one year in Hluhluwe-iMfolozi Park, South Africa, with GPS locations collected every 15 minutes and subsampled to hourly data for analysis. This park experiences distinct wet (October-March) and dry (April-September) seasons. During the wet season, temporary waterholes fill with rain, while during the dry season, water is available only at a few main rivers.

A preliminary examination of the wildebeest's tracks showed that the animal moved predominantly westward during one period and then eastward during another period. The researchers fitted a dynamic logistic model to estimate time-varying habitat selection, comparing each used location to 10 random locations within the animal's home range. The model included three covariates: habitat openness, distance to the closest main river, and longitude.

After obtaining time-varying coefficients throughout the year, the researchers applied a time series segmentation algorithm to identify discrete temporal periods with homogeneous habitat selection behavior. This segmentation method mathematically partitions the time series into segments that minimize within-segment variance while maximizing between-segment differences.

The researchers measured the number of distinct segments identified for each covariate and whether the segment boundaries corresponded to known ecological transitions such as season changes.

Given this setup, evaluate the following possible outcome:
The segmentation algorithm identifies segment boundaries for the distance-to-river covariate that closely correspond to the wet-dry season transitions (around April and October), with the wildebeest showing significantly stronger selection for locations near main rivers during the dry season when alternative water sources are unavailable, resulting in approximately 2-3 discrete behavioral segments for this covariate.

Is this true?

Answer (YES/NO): NO